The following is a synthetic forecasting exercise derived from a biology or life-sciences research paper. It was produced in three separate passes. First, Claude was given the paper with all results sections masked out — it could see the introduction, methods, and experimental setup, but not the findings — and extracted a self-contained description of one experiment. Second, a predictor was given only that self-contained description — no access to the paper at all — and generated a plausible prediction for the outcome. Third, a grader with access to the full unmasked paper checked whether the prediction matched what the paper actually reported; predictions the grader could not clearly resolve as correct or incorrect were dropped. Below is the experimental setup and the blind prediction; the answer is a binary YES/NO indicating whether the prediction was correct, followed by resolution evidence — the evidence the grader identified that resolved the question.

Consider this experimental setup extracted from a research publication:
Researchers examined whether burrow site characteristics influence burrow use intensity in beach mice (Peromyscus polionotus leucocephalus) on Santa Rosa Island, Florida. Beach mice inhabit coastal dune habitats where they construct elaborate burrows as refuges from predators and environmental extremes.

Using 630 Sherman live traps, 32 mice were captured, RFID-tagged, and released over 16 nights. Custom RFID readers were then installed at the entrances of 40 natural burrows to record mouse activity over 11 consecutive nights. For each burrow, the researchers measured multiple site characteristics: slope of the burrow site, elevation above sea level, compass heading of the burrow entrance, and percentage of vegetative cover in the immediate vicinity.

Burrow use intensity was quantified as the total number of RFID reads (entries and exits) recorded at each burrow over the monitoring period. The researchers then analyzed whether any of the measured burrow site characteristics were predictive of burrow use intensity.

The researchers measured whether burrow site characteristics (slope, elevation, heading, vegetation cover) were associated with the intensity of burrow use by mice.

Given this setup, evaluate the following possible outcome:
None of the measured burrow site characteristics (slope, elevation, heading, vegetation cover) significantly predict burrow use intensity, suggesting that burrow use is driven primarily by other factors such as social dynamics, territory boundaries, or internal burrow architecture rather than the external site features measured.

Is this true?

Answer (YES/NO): NO